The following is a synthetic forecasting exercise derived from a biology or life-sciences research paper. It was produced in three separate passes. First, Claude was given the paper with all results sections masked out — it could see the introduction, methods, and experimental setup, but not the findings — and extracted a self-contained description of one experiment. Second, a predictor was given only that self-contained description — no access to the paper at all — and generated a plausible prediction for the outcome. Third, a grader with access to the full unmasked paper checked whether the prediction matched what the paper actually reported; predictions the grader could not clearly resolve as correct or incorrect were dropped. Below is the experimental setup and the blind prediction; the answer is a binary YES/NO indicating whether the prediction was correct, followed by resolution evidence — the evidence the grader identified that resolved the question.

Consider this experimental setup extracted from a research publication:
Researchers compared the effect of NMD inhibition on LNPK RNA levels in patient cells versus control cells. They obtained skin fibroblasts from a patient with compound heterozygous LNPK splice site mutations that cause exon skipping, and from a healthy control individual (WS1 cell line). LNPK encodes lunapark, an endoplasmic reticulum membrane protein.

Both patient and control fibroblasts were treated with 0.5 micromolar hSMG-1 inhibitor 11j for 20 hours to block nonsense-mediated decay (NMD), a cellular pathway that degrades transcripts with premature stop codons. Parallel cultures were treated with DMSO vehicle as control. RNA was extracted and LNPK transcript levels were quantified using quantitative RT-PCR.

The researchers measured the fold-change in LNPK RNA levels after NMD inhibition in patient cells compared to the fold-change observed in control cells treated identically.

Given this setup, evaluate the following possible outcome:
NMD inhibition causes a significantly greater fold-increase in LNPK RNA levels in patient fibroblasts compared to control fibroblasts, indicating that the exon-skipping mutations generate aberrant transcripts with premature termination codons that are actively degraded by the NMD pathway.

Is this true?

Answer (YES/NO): YES